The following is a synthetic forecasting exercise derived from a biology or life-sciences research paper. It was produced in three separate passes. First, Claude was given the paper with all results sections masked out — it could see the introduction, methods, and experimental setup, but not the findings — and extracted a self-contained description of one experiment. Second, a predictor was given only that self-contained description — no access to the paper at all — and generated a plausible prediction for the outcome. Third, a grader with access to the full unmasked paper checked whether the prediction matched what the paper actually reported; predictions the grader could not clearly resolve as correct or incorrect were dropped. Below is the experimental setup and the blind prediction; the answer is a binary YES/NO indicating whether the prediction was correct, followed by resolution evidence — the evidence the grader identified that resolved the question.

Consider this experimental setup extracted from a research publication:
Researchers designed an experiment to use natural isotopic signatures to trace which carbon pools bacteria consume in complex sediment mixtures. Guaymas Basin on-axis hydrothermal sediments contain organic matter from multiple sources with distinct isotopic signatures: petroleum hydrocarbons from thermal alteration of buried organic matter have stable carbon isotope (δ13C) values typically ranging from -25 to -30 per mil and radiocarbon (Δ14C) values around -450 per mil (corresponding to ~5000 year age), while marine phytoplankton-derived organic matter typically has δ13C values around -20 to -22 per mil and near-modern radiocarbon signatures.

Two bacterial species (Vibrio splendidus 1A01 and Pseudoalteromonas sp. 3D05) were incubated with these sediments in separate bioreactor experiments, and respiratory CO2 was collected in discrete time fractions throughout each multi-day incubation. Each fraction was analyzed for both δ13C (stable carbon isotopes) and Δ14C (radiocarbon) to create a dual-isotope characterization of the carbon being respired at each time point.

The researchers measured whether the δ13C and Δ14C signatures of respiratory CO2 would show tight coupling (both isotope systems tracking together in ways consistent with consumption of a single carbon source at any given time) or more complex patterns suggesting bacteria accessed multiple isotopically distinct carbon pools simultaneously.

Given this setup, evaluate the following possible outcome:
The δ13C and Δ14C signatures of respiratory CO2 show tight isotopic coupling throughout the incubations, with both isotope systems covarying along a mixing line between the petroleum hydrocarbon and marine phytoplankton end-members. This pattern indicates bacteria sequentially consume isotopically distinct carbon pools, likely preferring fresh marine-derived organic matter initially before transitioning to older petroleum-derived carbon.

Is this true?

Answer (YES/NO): NO